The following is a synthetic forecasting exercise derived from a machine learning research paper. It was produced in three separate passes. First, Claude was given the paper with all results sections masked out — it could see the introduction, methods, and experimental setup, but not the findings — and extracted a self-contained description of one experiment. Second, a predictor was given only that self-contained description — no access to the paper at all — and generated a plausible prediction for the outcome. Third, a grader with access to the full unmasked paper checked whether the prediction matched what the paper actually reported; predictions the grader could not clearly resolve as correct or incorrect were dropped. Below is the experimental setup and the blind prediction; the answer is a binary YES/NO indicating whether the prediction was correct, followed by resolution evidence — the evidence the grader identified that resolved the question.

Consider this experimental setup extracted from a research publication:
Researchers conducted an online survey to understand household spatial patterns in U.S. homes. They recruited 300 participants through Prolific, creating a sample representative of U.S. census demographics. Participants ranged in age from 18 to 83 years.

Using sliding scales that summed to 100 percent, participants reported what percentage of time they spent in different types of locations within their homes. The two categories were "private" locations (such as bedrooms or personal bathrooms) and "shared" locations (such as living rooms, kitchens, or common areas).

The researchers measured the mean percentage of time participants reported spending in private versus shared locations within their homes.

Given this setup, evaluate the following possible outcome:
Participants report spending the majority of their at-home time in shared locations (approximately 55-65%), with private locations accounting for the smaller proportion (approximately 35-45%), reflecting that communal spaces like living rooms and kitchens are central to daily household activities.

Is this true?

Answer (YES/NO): NO